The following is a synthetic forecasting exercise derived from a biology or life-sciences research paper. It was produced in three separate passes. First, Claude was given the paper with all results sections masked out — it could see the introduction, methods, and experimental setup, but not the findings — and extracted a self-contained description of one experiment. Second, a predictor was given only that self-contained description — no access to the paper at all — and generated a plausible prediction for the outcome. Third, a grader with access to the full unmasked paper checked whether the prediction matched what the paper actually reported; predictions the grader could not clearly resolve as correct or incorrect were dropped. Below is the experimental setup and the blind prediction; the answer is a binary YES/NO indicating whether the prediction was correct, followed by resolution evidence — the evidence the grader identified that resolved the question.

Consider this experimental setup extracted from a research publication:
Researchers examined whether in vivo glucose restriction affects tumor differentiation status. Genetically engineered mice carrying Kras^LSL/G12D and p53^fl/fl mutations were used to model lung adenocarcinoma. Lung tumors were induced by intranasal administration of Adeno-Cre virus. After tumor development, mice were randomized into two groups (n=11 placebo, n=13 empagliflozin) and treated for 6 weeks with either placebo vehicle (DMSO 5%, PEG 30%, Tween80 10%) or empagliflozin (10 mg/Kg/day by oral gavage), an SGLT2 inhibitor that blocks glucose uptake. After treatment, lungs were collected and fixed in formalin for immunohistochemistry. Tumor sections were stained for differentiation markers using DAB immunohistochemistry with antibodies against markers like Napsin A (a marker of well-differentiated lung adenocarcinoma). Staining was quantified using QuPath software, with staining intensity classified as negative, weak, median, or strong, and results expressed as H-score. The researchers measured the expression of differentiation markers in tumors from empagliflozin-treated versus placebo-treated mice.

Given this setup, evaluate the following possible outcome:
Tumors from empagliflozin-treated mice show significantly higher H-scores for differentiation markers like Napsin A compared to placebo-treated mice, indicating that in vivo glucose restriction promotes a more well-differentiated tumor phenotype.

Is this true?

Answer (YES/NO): NO